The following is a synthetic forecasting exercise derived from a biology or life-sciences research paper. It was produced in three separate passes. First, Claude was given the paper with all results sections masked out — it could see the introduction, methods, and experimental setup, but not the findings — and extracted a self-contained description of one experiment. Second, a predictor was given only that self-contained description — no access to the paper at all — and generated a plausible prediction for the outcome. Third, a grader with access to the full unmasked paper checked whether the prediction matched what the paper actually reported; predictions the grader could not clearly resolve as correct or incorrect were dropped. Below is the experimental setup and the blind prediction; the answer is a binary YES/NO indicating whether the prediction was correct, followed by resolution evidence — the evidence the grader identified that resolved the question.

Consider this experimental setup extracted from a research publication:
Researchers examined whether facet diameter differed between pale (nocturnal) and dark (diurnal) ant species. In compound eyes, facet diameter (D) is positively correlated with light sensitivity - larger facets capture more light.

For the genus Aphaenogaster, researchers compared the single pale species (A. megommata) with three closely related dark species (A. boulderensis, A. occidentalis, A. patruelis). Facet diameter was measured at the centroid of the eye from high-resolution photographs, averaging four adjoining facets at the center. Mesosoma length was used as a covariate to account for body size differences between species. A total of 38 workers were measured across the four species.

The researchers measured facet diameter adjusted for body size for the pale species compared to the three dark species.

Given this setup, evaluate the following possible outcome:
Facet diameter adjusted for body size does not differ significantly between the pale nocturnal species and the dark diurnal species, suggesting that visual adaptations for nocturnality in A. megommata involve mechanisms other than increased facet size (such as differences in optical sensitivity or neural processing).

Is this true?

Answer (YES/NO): NO